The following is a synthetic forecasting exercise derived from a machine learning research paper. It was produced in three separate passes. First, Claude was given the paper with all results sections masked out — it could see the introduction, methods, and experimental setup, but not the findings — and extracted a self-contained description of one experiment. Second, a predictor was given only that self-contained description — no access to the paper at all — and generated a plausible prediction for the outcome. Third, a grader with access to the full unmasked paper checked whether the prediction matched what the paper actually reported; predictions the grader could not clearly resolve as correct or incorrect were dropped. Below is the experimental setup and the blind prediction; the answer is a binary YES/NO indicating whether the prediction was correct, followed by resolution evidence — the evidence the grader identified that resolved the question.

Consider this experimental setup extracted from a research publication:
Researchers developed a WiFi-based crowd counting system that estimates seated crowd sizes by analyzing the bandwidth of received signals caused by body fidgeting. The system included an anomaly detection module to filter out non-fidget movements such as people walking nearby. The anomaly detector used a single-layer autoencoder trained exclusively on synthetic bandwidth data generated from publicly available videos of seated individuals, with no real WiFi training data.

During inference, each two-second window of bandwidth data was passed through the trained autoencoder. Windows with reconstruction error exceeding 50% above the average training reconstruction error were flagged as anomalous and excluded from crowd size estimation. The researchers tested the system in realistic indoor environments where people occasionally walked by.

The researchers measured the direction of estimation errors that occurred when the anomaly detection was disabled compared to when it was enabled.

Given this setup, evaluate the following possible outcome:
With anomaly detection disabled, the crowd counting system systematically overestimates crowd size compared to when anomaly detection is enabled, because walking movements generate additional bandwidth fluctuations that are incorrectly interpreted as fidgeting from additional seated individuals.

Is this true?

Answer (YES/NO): YES